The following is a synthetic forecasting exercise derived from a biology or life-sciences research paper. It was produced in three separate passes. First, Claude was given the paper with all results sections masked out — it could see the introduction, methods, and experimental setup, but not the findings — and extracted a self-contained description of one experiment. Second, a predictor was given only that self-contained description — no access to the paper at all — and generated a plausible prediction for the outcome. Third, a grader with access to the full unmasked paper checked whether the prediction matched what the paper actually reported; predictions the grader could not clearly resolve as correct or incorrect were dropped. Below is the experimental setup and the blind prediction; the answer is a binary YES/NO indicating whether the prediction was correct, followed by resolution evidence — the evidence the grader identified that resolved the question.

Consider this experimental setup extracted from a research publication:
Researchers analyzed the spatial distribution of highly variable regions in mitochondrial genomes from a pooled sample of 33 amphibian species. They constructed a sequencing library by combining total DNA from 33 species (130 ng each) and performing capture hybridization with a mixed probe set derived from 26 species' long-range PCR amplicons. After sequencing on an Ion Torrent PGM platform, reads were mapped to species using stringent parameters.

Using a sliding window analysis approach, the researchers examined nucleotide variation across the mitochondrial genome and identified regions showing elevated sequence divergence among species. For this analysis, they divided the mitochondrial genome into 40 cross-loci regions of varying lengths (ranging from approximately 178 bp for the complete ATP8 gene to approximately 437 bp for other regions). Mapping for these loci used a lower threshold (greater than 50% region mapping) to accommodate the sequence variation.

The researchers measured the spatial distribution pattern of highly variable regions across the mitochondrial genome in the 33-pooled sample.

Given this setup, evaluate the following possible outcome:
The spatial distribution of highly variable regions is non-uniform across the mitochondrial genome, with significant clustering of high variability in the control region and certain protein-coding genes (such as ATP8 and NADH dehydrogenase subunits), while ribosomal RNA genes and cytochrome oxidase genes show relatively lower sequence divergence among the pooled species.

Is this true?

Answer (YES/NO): YES